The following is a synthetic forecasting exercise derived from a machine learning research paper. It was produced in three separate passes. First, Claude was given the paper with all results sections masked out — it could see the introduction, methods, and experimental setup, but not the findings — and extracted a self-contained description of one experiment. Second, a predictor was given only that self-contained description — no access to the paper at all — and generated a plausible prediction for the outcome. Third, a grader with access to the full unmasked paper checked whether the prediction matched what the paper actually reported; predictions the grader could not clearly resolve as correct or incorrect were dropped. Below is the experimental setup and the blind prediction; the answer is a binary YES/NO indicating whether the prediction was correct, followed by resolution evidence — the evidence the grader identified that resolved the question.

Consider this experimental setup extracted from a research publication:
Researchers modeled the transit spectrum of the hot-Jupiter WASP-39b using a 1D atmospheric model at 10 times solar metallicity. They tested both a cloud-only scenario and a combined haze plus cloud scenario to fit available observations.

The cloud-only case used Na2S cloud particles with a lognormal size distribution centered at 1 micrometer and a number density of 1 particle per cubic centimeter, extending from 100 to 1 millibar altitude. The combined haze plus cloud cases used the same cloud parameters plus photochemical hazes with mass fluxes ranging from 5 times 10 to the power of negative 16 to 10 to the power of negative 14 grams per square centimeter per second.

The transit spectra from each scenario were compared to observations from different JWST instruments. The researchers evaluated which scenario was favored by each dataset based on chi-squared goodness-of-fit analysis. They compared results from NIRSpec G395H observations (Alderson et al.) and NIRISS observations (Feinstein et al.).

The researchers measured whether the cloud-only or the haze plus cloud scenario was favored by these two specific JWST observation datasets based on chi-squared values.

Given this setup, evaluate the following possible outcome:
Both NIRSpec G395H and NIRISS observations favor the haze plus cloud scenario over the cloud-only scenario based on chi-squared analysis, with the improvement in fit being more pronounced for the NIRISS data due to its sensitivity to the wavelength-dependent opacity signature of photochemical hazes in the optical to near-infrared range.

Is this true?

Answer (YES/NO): YES